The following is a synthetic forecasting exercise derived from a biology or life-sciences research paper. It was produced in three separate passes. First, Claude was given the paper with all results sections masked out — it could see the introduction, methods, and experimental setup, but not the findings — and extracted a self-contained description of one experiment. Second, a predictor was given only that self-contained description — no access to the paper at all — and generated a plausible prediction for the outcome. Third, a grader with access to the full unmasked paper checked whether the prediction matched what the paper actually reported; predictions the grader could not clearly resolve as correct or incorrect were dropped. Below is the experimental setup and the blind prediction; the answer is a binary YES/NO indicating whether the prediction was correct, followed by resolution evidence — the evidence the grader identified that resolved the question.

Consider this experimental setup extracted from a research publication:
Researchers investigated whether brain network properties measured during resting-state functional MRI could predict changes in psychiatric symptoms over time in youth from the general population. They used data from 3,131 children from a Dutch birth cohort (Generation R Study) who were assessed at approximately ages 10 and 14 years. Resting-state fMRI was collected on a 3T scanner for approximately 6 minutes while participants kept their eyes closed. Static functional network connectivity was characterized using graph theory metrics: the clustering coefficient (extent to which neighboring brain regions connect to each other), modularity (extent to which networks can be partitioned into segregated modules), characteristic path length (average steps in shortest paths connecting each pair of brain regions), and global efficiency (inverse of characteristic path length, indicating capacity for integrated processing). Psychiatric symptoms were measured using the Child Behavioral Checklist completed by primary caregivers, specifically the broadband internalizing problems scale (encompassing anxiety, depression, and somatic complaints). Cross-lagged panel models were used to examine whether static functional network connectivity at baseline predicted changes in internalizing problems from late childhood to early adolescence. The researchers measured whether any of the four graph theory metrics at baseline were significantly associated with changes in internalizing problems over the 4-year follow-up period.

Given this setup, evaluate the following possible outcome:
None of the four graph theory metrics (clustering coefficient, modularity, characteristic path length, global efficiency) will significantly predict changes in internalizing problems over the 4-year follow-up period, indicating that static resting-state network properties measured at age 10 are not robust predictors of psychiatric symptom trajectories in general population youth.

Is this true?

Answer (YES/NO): YES